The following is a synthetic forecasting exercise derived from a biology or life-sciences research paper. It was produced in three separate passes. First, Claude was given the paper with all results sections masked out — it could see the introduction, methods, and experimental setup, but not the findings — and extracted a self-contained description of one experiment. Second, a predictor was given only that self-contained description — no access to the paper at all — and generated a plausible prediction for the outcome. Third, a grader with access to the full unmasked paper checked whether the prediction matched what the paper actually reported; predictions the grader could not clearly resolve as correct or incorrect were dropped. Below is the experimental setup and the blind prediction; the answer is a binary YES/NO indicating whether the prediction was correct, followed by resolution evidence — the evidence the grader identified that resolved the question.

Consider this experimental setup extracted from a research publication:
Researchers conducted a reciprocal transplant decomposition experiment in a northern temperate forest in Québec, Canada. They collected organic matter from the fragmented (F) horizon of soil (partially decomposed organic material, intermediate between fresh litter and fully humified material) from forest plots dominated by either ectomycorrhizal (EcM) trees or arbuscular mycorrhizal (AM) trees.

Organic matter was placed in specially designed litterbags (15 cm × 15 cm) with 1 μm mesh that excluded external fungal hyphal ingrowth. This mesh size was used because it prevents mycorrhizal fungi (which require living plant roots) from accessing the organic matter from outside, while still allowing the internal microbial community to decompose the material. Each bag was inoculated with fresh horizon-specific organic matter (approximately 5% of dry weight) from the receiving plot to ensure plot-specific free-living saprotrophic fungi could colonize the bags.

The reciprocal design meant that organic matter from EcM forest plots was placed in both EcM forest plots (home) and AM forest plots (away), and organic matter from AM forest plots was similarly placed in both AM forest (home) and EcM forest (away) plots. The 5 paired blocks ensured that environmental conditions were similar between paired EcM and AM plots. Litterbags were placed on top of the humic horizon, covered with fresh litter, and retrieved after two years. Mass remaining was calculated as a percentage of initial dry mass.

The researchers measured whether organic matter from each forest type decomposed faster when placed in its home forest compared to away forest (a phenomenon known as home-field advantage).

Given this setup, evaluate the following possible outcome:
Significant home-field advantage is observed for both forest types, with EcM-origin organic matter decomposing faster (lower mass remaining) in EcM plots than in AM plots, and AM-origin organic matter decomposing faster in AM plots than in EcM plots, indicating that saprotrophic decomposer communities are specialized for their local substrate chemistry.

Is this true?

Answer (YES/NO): NO